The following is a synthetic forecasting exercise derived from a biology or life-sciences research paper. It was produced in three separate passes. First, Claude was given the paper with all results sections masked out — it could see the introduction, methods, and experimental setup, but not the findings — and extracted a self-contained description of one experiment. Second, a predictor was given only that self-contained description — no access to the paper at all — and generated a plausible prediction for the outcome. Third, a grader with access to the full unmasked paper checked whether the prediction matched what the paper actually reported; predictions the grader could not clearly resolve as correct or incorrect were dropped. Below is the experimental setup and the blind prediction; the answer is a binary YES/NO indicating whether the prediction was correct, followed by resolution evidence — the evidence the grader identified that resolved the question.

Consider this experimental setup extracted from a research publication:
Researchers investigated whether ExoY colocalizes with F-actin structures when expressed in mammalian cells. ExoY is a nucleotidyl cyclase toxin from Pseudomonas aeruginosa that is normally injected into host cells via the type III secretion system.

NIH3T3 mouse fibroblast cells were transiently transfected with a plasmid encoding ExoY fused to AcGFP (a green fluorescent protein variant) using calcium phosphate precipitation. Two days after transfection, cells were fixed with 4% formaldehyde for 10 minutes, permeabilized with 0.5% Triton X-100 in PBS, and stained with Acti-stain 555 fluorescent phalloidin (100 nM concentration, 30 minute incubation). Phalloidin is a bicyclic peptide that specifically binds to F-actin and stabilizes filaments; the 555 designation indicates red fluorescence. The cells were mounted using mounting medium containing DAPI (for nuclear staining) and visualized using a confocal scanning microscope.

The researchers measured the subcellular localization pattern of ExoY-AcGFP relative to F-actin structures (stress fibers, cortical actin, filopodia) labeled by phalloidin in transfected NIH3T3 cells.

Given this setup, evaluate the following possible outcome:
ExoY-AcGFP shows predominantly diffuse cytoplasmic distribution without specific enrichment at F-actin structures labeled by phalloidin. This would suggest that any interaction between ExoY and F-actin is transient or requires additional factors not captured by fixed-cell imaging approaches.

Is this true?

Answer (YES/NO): NO